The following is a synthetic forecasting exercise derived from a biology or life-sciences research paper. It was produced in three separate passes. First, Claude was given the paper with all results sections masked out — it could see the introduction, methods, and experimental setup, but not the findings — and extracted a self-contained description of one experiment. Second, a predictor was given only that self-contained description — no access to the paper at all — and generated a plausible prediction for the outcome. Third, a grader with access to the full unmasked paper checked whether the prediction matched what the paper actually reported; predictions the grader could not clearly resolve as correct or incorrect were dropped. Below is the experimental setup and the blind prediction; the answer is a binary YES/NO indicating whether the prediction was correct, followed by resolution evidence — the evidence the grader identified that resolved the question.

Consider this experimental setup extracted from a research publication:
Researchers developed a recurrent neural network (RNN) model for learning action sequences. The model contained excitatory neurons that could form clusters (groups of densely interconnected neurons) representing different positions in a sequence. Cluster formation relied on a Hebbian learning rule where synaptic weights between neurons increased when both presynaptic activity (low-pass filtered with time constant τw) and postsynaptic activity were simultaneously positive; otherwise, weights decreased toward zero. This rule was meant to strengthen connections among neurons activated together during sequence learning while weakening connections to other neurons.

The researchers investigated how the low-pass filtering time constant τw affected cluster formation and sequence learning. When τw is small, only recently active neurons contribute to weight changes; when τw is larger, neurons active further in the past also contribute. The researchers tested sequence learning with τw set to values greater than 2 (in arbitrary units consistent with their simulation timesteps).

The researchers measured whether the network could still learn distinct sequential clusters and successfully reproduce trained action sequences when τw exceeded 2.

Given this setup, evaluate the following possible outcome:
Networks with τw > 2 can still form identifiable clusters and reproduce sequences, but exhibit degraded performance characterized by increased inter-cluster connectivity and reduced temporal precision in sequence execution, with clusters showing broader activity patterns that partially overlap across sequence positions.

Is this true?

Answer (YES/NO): NO